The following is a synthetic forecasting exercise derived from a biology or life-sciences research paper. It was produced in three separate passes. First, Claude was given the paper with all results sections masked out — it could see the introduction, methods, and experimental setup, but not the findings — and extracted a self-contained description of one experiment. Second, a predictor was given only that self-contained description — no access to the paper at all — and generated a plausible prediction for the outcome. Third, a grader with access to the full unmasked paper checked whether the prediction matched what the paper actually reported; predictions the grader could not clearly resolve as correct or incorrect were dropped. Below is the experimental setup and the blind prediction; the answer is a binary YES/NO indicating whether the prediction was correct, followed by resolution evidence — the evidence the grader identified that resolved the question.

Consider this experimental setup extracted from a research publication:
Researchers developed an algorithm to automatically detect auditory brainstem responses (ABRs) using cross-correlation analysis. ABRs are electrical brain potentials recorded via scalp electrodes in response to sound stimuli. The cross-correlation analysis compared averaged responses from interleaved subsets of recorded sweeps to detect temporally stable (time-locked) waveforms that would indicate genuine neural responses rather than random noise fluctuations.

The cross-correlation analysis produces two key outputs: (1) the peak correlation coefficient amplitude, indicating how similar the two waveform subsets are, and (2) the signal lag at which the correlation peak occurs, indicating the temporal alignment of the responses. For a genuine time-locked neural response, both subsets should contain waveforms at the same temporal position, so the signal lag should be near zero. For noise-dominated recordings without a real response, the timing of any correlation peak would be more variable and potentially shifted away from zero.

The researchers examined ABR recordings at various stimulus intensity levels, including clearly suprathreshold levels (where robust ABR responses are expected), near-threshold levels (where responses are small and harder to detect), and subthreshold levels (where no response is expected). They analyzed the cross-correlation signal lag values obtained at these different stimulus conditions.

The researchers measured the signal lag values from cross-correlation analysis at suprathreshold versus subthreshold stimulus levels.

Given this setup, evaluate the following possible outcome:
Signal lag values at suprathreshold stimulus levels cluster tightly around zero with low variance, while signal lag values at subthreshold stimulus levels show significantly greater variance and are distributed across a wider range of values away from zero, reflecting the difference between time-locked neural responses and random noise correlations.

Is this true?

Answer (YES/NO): YES